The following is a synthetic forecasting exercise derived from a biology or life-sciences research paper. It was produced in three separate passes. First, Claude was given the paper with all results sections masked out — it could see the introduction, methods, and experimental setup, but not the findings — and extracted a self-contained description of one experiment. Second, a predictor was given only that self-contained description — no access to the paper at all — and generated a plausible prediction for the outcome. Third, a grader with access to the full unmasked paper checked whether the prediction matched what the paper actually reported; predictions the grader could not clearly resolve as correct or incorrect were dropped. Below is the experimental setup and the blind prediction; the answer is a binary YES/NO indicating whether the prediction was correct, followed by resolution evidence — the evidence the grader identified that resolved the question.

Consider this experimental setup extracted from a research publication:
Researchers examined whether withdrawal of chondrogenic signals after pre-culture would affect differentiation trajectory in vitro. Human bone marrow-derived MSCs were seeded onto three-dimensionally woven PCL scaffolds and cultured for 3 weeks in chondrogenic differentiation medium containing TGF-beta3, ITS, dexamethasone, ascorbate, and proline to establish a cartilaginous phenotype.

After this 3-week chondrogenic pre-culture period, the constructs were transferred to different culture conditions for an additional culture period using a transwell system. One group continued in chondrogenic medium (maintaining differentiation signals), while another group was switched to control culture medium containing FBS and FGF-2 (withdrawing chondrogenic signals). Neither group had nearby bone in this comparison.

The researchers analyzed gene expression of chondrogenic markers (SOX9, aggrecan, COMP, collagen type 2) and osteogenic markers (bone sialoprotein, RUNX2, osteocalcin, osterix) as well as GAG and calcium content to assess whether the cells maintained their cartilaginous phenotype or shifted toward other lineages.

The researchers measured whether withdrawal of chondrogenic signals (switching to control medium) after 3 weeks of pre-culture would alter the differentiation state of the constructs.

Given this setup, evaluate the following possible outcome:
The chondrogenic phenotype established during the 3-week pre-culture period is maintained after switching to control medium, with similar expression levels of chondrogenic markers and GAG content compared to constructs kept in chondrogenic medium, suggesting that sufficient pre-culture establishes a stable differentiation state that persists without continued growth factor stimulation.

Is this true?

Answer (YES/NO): NO